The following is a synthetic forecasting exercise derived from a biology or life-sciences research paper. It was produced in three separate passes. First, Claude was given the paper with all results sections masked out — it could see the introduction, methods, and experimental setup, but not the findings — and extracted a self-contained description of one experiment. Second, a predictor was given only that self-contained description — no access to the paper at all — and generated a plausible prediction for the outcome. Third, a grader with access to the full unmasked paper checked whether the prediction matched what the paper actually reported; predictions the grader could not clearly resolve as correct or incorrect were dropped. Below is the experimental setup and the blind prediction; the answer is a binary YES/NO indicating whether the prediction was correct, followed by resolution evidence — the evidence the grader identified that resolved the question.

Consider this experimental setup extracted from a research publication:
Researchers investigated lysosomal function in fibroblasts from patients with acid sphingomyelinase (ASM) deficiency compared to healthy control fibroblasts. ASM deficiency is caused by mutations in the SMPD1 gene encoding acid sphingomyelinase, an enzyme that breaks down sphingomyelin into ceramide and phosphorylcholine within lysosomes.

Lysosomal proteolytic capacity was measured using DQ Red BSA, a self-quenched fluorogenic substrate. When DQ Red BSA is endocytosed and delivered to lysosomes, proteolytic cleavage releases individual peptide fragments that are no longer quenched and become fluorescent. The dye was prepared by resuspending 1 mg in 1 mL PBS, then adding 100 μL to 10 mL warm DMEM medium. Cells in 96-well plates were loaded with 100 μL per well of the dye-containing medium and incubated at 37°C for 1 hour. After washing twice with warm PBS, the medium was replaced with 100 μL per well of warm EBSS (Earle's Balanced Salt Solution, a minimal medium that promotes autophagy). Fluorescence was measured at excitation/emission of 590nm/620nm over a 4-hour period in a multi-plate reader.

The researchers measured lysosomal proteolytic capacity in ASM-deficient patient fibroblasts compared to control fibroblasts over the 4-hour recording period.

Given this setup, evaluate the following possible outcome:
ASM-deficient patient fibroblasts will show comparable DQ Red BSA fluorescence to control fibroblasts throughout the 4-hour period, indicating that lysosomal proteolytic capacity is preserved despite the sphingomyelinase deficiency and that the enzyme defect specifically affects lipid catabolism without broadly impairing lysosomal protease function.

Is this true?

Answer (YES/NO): NO